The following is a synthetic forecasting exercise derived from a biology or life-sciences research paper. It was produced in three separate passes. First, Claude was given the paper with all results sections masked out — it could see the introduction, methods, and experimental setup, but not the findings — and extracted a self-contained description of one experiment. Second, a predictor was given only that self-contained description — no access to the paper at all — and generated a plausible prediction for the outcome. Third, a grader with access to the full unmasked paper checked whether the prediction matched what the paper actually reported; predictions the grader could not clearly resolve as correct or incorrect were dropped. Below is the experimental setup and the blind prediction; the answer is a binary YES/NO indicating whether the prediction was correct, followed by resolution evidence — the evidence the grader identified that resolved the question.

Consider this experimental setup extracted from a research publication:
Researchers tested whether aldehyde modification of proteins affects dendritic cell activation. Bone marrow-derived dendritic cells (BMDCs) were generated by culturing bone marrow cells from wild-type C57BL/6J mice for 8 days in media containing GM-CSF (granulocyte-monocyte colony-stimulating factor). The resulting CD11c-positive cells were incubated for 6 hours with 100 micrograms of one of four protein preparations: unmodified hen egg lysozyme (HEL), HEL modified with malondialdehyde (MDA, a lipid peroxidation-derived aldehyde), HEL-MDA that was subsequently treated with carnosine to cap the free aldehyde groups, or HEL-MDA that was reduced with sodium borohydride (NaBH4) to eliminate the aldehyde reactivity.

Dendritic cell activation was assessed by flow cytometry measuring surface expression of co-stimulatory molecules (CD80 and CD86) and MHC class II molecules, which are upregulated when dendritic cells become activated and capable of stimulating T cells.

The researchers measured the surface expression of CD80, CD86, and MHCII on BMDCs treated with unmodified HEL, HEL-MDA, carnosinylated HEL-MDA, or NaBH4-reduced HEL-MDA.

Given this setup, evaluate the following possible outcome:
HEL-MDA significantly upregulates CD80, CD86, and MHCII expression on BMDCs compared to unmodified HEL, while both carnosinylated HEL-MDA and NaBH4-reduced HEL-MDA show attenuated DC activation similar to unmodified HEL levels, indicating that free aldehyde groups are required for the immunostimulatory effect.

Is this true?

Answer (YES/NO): YES